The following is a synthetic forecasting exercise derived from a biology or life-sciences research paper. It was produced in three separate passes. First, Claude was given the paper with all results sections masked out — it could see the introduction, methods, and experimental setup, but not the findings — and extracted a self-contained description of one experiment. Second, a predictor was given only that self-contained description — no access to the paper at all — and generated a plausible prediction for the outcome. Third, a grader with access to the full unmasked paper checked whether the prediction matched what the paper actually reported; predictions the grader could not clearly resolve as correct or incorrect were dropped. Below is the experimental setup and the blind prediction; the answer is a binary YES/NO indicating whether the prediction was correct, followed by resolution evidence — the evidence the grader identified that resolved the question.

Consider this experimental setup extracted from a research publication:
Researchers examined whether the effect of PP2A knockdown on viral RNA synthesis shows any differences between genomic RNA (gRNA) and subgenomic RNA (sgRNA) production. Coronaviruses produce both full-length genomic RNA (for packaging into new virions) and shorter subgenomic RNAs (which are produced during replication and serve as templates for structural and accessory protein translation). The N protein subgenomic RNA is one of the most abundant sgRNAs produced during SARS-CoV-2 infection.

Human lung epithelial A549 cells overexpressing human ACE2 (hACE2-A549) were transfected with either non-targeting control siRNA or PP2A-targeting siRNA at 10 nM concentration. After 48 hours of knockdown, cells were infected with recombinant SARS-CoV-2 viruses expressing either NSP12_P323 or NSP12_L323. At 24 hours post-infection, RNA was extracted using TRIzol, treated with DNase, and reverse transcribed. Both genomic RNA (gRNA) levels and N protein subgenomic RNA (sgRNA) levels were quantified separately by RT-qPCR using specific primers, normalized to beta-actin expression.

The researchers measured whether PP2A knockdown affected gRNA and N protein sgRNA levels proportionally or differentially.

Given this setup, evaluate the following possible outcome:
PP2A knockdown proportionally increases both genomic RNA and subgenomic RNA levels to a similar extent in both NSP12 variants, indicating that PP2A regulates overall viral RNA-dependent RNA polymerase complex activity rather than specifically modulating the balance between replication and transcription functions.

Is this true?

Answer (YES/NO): NO